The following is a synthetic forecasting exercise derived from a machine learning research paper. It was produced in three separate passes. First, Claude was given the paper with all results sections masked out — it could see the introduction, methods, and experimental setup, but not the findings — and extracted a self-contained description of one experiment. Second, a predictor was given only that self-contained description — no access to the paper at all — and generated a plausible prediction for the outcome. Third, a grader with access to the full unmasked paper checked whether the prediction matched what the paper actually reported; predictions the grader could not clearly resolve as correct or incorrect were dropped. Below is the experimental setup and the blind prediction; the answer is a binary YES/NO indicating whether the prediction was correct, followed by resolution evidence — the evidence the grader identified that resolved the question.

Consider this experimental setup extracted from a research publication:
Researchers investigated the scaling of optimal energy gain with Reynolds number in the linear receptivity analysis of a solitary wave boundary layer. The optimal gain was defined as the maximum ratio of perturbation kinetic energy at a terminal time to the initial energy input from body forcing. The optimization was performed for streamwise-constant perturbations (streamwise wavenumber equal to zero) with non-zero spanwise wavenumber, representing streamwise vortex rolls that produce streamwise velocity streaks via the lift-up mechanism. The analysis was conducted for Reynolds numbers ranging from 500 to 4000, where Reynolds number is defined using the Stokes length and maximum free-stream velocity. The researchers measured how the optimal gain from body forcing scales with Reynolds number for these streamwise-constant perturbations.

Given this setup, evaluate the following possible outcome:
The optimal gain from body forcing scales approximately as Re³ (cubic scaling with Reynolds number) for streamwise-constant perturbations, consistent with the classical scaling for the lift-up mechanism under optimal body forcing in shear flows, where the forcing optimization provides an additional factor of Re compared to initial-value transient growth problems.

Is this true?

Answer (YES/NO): NO